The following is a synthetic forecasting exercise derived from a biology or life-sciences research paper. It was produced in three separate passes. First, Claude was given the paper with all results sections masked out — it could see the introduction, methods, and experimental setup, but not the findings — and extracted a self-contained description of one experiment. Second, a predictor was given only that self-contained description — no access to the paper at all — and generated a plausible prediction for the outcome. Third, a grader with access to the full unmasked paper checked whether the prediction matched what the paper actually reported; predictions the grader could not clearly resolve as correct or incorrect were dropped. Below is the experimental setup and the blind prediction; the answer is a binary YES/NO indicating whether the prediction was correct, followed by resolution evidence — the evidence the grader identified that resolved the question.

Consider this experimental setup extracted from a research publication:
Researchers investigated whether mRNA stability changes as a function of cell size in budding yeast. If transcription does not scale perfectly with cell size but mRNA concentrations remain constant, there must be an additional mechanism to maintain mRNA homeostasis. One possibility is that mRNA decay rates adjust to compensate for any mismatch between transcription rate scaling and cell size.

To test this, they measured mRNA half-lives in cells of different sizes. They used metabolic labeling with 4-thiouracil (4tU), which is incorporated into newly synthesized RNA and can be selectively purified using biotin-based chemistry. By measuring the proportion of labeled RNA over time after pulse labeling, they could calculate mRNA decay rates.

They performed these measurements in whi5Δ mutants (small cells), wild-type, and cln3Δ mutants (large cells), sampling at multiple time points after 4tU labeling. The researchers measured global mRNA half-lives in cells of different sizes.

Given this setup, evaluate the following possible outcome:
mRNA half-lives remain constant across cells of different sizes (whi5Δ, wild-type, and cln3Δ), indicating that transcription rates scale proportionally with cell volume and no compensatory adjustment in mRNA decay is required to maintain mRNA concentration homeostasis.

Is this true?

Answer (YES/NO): NO